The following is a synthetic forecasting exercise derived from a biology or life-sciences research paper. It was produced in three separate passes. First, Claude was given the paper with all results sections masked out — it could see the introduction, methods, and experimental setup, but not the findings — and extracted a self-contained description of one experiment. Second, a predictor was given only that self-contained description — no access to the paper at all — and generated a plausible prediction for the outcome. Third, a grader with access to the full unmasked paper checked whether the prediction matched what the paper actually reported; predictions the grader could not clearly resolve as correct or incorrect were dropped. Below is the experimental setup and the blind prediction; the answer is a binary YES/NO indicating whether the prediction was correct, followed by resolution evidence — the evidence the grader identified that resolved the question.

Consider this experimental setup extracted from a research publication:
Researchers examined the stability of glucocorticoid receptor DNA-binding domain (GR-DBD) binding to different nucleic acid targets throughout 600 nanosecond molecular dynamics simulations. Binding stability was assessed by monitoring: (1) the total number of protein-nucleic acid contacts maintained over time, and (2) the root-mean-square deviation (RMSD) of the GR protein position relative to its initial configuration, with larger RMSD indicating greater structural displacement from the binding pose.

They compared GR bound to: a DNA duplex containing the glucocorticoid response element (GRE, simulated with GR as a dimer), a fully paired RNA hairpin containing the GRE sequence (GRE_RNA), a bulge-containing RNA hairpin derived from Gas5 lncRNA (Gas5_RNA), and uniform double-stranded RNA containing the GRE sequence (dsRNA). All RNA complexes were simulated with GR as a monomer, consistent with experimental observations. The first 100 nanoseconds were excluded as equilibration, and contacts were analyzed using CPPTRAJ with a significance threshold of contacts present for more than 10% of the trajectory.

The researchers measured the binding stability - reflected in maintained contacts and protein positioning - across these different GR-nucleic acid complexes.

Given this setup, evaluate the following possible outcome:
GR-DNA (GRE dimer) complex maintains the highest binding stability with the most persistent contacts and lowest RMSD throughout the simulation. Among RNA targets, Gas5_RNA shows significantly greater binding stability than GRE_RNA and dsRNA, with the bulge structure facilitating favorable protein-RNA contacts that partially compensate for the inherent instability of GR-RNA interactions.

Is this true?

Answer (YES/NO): YES